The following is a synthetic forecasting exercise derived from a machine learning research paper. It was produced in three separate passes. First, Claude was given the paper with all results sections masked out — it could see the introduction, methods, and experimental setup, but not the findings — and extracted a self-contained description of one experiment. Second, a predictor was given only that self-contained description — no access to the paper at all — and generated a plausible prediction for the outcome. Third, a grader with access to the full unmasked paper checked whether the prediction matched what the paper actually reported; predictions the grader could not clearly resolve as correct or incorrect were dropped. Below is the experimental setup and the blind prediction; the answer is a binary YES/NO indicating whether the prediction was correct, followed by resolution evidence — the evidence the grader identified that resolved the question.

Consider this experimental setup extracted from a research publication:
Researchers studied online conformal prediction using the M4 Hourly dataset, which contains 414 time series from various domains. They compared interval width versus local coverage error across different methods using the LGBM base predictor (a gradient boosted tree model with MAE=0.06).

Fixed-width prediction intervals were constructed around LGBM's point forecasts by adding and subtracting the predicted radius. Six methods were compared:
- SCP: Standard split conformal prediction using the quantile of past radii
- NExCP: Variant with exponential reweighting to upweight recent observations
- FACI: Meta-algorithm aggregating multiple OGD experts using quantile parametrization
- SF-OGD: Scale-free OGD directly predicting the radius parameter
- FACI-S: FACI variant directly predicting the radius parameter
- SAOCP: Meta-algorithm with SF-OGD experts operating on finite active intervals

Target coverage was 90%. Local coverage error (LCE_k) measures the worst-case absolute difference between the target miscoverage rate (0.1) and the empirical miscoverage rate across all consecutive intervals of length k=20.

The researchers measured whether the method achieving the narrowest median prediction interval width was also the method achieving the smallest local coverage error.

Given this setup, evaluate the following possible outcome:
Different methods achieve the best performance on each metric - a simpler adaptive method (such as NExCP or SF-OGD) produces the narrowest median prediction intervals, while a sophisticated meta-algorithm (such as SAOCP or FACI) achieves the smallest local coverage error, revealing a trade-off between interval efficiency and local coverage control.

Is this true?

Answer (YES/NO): NO